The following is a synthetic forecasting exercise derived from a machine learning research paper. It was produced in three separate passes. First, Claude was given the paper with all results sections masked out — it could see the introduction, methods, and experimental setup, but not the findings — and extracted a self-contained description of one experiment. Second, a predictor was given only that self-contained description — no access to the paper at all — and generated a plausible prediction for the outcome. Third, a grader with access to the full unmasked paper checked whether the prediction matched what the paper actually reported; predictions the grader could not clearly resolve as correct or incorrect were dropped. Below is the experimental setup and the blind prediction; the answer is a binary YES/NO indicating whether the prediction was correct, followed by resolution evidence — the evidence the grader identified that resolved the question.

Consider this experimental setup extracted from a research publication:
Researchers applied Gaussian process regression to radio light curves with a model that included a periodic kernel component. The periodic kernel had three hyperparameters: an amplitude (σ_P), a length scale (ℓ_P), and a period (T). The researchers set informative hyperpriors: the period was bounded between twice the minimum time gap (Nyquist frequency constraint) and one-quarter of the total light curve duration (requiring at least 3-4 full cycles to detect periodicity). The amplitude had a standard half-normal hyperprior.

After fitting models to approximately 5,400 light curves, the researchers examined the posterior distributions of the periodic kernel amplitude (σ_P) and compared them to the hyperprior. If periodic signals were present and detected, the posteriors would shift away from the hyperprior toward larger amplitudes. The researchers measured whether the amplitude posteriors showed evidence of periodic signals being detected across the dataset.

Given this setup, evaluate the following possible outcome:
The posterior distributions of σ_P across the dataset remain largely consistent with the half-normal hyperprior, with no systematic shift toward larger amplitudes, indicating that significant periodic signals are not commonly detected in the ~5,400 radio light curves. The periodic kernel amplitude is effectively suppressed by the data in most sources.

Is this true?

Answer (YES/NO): YES